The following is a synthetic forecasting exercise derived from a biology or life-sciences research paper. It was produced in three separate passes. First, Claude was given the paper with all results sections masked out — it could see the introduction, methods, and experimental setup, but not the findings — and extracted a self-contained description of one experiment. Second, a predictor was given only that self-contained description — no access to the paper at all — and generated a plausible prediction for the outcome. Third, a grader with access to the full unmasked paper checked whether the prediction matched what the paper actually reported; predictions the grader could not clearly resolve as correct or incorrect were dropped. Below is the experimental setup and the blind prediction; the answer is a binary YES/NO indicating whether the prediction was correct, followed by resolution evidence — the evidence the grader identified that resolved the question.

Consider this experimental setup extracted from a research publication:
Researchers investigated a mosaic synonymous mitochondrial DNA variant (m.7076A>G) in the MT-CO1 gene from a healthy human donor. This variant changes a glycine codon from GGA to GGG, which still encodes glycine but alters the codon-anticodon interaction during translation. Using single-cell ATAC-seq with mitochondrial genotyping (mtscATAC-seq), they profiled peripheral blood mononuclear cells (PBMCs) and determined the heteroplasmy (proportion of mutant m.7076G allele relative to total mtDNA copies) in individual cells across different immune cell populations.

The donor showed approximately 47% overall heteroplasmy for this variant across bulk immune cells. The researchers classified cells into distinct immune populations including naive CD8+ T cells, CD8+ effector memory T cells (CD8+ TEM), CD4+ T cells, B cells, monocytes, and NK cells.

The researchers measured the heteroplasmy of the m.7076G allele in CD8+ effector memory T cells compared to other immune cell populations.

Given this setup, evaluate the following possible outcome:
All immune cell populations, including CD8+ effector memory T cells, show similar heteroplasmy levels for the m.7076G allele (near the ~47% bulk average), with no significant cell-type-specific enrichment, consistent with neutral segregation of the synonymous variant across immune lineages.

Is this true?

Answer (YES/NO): NO